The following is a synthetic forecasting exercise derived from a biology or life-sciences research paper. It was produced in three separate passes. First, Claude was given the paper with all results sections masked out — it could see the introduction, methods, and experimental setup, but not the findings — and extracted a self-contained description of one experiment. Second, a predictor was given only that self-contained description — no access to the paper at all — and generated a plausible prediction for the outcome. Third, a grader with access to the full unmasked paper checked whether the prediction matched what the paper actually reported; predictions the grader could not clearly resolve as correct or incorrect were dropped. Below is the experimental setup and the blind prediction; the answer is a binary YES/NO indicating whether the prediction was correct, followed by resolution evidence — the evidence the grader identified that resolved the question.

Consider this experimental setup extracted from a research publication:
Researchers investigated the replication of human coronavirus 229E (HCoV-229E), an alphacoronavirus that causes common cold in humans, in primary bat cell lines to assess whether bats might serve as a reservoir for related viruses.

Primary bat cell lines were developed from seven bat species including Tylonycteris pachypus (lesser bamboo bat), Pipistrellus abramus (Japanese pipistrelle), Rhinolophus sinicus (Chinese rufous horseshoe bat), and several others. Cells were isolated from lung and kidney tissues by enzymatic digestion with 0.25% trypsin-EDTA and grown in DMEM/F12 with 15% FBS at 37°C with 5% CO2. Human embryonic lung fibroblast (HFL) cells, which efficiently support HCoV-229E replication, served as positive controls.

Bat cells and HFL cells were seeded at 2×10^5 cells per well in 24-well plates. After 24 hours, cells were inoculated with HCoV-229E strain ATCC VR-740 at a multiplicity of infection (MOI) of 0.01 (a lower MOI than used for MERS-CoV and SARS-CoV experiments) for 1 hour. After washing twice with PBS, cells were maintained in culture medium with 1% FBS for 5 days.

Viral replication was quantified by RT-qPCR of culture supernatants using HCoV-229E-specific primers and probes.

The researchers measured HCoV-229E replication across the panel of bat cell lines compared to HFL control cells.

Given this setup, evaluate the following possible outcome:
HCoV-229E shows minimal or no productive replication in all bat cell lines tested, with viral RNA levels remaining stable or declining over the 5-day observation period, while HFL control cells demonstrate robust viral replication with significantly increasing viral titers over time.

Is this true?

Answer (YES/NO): YES